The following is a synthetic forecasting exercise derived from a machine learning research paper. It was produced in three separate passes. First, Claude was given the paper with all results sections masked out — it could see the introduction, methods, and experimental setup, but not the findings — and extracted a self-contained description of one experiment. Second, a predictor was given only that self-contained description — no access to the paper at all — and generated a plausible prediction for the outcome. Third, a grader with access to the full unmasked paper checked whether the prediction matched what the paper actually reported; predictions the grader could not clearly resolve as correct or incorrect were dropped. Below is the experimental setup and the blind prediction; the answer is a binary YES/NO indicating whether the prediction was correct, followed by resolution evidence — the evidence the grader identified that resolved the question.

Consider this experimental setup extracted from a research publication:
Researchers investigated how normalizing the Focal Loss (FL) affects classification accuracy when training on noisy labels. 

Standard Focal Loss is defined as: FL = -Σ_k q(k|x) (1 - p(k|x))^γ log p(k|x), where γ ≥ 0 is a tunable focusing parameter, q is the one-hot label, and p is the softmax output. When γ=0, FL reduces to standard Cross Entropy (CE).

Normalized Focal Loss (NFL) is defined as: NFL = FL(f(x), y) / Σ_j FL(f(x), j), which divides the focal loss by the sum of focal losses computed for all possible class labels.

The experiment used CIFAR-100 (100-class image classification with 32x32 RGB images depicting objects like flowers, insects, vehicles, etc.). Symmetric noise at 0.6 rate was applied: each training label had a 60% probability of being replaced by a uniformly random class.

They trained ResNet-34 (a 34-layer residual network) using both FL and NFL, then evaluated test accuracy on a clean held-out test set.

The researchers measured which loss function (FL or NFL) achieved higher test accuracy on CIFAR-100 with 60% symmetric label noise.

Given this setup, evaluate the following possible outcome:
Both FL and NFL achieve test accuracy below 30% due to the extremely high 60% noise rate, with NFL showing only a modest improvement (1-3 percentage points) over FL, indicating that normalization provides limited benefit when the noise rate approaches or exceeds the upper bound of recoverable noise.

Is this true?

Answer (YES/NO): NO